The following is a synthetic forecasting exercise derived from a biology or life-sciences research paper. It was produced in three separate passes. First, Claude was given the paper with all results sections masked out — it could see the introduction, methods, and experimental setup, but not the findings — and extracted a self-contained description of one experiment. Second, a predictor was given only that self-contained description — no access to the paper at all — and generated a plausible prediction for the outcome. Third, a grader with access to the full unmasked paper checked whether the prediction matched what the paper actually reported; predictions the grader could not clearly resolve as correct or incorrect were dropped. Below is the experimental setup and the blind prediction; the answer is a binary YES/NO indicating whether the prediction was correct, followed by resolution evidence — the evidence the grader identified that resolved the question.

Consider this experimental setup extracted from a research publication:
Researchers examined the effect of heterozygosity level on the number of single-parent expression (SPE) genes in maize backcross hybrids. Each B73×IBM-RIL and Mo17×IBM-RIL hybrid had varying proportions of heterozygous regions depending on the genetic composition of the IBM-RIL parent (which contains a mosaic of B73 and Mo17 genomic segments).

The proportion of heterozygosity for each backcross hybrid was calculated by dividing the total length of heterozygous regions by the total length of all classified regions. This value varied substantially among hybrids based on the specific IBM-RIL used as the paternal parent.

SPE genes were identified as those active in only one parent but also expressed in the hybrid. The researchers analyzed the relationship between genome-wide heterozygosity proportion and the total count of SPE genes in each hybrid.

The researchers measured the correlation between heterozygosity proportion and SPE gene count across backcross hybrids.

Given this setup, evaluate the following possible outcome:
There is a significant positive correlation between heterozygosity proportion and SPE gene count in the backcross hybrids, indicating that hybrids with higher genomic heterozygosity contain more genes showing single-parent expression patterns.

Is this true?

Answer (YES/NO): YES